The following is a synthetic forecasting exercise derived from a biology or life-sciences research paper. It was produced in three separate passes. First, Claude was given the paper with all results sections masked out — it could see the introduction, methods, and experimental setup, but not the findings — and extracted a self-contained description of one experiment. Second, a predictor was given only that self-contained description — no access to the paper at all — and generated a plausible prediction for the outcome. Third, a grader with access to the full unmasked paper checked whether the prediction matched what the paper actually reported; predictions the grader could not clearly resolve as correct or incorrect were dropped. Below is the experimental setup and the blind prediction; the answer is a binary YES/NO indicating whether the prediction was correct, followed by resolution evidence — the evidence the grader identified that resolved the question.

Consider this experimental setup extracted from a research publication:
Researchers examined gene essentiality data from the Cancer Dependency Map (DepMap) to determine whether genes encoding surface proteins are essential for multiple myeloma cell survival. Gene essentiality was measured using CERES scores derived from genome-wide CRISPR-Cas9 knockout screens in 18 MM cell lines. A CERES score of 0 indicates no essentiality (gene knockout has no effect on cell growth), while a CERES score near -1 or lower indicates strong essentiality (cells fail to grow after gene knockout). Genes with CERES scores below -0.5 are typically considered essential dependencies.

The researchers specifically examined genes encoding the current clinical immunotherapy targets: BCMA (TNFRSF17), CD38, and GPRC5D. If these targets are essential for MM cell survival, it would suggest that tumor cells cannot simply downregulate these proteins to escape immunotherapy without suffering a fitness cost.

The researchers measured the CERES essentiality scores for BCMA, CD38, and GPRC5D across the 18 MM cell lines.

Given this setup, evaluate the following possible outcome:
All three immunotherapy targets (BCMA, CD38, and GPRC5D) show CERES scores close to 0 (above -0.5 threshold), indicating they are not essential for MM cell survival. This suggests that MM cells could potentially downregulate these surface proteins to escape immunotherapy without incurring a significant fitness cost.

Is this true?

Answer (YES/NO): YES